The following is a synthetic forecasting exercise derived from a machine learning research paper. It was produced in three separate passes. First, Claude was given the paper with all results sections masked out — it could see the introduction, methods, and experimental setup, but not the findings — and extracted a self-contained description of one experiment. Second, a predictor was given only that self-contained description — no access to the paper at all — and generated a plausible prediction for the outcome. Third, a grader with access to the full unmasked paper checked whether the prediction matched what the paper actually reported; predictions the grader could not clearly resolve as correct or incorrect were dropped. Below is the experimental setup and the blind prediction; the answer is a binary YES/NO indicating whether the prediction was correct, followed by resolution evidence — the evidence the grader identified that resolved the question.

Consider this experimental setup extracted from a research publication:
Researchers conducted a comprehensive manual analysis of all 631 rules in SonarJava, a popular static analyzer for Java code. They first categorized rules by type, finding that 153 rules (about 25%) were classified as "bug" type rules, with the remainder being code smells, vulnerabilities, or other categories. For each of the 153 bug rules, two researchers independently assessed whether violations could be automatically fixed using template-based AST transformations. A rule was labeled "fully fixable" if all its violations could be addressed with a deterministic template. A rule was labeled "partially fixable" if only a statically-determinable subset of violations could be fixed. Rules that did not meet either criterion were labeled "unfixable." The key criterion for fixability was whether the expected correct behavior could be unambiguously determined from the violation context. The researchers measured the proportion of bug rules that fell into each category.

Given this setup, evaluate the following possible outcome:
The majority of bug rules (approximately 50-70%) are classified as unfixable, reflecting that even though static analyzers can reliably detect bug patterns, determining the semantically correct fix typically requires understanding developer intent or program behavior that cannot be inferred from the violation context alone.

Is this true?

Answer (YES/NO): NO